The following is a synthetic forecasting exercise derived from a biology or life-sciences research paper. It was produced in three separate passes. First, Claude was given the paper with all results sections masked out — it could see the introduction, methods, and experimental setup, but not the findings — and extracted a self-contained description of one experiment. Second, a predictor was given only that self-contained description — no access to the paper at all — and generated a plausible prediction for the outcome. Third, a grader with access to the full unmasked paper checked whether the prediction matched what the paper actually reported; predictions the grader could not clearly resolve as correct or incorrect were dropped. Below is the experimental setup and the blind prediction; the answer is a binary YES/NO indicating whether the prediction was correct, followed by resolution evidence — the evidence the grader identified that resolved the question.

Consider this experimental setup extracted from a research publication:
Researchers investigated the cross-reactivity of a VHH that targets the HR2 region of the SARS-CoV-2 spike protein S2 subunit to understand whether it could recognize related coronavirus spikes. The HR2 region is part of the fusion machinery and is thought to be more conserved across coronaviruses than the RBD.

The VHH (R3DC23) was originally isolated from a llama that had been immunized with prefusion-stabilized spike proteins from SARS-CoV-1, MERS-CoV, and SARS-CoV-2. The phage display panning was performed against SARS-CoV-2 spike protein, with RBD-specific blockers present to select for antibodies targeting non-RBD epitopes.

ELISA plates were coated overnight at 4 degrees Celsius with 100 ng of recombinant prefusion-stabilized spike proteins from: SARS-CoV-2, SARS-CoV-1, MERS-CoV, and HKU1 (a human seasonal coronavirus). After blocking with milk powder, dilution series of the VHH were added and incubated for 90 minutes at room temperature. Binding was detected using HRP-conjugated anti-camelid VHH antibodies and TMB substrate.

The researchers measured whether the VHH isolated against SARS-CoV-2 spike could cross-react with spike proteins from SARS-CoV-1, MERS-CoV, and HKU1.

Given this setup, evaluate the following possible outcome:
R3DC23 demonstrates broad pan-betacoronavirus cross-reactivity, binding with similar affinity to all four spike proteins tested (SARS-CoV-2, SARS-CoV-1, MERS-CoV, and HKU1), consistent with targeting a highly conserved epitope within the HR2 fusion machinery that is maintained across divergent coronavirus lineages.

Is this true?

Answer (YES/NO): NO